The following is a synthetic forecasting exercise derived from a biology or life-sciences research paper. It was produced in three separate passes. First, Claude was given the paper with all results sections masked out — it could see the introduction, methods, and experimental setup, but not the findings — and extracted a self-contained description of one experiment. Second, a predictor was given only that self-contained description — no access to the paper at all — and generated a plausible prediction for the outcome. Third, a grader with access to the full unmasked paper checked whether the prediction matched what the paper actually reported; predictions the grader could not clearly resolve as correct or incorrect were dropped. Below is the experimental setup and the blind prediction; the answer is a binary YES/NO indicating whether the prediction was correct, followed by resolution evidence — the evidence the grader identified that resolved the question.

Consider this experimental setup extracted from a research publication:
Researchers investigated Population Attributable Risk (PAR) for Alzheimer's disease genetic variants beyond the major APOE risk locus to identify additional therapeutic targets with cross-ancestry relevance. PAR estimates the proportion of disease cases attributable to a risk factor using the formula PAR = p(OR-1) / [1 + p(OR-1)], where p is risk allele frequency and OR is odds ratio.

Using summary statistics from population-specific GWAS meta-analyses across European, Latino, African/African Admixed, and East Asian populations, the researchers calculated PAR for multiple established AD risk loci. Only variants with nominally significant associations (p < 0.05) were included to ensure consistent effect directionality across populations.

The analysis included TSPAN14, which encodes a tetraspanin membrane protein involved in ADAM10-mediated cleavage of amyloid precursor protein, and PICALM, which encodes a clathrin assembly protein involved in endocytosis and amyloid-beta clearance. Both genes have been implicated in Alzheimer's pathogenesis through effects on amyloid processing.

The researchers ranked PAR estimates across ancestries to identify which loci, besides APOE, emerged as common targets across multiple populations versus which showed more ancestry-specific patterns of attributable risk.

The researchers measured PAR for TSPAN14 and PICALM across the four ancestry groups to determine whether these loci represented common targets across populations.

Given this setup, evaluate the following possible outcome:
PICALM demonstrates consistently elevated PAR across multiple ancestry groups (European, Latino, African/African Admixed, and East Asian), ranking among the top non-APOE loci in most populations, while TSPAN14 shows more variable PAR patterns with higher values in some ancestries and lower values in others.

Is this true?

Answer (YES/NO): YES